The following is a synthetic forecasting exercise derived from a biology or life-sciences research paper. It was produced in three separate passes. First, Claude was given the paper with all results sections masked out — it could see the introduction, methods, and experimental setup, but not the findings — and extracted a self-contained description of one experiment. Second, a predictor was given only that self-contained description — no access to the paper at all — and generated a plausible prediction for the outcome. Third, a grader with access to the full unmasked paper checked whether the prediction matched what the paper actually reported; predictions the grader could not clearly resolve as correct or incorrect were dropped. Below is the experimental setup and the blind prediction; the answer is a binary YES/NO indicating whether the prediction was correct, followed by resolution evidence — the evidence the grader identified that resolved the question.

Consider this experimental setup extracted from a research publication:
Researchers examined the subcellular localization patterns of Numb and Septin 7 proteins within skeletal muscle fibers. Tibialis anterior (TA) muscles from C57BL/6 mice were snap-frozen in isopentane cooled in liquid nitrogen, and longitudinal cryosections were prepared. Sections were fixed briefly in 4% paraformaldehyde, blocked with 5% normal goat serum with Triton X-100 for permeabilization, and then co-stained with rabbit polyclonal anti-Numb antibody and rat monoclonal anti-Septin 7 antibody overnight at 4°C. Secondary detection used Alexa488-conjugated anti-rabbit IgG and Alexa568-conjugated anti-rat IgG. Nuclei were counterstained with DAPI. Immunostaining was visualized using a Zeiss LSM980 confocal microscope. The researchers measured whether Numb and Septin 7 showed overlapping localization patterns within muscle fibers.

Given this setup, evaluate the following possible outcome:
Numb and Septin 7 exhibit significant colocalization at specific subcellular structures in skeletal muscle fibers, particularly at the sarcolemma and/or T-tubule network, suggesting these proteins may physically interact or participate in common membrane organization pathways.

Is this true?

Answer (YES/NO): NO